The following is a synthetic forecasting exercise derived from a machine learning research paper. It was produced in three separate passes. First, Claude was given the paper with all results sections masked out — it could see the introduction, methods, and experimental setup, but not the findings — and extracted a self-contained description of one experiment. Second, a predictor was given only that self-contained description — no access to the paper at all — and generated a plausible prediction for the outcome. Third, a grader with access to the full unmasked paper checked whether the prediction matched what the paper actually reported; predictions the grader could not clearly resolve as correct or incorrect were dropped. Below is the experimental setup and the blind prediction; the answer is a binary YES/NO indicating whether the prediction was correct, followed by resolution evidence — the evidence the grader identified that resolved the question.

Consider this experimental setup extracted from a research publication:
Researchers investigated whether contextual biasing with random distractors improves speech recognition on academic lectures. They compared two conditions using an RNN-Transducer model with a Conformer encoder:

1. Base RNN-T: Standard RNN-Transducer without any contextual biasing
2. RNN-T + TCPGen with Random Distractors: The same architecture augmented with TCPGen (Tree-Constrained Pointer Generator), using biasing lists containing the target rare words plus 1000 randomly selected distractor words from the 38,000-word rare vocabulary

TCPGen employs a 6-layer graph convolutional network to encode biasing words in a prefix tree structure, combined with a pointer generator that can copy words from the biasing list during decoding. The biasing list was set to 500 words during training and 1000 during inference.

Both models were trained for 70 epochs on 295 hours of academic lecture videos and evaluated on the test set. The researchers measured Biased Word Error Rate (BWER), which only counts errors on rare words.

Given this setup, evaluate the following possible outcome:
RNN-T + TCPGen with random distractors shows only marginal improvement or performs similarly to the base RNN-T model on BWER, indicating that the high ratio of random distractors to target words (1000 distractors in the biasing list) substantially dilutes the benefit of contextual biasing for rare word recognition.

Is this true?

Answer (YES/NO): NO